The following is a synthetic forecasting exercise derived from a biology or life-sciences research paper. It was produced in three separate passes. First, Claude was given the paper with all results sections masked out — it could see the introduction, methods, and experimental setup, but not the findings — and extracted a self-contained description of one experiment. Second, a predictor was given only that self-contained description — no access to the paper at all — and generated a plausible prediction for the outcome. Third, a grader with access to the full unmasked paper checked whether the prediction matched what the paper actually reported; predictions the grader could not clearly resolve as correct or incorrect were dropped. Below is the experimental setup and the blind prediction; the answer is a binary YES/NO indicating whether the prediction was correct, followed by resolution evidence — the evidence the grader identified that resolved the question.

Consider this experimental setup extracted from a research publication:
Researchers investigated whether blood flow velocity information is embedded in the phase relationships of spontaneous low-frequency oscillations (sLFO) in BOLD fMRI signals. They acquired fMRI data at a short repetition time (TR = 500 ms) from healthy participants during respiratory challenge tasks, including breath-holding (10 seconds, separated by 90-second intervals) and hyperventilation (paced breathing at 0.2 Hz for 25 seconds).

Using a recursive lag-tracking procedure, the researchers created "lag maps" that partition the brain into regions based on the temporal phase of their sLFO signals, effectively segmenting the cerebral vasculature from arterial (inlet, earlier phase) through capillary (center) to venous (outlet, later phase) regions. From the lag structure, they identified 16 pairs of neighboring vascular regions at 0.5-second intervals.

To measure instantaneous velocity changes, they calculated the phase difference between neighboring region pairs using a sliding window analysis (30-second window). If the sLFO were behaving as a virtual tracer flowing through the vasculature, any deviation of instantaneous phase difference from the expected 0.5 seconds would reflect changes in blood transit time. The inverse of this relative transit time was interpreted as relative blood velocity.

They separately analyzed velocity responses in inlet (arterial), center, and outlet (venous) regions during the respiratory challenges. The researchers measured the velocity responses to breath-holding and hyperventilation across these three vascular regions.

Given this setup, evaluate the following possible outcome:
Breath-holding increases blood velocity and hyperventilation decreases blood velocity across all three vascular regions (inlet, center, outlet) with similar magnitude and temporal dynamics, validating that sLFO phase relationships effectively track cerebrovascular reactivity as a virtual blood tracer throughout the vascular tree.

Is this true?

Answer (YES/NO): NO